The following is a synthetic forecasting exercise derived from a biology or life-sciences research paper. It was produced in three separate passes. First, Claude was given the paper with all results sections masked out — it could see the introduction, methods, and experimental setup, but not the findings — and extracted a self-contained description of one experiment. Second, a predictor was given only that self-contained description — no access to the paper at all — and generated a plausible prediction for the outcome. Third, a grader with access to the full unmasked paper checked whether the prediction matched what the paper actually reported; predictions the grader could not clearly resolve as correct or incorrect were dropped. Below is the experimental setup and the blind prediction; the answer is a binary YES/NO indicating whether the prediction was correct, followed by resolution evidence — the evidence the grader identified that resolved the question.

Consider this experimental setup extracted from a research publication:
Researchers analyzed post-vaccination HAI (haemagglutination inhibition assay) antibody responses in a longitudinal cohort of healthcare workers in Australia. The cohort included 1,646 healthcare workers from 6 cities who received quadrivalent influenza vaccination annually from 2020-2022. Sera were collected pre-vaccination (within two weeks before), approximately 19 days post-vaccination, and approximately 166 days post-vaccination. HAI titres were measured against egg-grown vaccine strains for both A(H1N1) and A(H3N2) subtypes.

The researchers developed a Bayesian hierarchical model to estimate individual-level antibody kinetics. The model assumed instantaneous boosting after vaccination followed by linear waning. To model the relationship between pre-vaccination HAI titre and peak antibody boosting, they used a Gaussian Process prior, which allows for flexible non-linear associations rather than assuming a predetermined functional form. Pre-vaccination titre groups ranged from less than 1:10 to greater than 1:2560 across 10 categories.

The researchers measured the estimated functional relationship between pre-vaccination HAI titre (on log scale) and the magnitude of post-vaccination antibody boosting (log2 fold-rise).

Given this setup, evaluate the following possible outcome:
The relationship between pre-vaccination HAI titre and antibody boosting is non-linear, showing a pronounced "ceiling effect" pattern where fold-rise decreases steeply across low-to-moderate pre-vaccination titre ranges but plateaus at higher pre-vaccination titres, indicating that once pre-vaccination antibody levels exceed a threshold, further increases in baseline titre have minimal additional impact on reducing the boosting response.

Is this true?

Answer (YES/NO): NO